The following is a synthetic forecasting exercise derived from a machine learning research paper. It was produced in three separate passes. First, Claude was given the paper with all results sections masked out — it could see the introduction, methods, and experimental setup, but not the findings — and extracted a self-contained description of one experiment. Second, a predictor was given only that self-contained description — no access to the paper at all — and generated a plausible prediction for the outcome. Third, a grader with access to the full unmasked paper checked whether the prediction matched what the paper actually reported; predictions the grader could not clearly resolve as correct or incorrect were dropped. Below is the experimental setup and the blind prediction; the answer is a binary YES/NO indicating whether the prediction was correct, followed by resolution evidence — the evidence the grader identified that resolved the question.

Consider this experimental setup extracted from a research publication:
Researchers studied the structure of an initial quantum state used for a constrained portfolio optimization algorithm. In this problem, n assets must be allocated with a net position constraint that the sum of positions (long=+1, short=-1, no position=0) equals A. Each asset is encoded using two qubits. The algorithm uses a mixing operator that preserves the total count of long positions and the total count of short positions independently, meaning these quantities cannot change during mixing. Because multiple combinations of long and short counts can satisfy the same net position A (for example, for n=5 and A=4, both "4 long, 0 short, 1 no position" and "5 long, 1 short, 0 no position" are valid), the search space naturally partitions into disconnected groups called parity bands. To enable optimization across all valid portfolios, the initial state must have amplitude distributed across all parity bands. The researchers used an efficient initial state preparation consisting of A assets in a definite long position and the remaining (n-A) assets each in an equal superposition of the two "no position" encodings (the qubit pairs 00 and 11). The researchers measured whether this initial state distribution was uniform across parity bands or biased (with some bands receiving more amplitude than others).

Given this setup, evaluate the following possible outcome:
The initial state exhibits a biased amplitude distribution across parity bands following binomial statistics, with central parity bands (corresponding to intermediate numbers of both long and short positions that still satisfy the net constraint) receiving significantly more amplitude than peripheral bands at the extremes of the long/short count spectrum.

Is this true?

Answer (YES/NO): YES